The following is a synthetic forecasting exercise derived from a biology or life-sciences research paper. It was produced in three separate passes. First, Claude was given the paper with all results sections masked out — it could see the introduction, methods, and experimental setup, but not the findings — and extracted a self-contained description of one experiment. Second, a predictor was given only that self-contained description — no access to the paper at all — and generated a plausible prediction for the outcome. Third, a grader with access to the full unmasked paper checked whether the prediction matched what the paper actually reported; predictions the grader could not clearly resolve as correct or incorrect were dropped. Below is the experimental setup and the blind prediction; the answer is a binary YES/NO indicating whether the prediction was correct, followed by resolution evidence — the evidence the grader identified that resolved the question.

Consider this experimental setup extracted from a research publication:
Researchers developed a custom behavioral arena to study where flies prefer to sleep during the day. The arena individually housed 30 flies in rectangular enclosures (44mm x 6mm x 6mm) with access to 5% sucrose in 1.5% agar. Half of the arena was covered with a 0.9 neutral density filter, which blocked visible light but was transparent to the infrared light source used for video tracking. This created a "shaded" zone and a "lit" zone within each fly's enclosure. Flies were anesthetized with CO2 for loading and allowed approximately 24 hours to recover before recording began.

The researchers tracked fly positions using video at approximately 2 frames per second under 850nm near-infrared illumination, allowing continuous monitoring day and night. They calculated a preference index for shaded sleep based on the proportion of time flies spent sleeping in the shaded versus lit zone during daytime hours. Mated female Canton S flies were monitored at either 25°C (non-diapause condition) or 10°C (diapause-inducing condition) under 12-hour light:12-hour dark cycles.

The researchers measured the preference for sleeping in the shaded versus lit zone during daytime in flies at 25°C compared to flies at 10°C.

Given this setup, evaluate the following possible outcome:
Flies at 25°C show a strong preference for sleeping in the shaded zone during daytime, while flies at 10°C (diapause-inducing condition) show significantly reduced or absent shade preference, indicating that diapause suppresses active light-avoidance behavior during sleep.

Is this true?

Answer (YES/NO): YES